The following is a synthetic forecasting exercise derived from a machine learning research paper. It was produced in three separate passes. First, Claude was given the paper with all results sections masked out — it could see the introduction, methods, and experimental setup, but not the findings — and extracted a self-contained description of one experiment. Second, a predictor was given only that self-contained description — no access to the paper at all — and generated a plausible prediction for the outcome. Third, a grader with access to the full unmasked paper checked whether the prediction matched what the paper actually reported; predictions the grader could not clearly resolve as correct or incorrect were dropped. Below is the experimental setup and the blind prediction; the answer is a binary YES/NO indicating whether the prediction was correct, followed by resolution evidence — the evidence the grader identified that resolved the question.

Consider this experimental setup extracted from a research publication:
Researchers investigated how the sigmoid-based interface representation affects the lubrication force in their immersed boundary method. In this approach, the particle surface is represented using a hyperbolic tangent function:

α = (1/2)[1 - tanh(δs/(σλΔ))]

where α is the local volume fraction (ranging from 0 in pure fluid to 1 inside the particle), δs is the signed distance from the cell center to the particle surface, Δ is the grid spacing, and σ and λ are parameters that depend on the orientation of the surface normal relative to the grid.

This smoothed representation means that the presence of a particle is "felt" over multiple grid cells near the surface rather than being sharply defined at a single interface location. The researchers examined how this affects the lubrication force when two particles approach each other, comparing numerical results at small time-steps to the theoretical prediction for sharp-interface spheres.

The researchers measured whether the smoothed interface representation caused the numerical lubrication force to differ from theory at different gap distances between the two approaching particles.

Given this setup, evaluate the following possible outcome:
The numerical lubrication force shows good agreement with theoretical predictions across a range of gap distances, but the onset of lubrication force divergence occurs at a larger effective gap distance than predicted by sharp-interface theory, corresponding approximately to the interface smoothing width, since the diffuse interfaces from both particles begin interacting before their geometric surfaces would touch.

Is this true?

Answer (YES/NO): NO